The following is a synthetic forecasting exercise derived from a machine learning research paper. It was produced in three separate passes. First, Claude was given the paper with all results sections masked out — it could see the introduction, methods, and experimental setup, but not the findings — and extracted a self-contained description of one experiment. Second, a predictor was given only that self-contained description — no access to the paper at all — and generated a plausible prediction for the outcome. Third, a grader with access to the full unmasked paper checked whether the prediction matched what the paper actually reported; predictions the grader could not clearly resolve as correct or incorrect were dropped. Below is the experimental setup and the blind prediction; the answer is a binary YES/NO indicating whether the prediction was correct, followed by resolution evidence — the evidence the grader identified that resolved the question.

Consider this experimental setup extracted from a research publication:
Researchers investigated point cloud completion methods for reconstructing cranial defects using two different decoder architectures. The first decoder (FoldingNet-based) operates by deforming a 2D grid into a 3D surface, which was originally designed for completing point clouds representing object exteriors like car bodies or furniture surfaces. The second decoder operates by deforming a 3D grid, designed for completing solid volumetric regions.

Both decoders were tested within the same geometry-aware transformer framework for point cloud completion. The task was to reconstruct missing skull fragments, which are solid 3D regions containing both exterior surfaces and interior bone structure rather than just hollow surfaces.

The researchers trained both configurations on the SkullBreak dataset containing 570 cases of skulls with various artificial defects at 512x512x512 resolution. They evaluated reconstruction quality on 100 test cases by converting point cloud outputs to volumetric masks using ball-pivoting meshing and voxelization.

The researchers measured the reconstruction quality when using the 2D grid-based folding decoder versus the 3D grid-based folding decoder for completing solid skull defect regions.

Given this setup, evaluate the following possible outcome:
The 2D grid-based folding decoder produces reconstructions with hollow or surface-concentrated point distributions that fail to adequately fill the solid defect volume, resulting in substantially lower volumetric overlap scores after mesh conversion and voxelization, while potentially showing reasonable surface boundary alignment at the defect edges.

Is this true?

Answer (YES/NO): NO